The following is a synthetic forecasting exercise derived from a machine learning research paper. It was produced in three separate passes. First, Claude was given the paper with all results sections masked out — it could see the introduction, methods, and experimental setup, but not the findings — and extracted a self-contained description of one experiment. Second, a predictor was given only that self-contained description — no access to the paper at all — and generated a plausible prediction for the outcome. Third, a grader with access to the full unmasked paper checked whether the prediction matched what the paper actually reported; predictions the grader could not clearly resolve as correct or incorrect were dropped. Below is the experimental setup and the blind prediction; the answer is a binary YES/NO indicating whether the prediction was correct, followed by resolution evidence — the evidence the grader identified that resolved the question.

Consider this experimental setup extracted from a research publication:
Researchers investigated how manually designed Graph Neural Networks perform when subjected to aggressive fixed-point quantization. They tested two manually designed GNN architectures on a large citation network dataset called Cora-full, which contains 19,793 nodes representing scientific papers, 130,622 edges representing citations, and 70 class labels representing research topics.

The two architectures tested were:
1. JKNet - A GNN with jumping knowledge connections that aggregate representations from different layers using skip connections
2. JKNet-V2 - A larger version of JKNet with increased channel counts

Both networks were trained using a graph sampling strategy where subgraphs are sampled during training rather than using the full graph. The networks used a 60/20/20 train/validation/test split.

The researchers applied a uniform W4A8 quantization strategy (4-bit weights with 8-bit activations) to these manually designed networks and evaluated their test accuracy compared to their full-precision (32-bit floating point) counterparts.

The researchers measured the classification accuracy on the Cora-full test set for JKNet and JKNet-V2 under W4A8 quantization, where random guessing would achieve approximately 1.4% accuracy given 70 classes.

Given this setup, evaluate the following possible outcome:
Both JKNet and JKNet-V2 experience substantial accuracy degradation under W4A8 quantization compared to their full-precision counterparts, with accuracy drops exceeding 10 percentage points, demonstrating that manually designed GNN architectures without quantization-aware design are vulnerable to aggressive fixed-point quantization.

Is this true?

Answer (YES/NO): YES